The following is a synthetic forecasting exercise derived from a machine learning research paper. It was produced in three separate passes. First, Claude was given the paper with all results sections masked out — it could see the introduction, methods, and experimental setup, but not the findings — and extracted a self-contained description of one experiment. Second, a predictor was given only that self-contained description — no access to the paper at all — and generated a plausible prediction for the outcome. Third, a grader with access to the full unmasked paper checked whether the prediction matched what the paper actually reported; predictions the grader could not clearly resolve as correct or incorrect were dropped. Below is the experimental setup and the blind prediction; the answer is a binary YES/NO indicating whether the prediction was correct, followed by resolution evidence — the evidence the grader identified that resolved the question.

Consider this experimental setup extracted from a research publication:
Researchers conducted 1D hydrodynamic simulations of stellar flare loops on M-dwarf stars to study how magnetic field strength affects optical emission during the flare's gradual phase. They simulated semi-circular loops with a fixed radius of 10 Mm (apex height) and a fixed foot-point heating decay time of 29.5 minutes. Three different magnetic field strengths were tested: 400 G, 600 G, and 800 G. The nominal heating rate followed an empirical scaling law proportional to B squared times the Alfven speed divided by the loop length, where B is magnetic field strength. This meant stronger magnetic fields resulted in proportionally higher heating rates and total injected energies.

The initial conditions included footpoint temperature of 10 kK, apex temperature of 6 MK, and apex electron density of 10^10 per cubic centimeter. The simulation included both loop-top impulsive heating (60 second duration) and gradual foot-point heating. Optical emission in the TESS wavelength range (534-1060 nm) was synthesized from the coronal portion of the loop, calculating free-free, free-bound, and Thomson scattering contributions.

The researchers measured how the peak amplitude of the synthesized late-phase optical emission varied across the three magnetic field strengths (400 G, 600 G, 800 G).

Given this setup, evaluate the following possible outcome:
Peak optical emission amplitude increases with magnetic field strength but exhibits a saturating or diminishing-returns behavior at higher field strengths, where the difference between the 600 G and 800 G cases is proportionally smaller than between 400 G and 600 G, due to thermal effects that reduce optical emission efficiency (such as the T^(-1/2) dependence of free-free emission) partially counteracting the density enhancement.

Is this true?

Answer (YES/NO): NO